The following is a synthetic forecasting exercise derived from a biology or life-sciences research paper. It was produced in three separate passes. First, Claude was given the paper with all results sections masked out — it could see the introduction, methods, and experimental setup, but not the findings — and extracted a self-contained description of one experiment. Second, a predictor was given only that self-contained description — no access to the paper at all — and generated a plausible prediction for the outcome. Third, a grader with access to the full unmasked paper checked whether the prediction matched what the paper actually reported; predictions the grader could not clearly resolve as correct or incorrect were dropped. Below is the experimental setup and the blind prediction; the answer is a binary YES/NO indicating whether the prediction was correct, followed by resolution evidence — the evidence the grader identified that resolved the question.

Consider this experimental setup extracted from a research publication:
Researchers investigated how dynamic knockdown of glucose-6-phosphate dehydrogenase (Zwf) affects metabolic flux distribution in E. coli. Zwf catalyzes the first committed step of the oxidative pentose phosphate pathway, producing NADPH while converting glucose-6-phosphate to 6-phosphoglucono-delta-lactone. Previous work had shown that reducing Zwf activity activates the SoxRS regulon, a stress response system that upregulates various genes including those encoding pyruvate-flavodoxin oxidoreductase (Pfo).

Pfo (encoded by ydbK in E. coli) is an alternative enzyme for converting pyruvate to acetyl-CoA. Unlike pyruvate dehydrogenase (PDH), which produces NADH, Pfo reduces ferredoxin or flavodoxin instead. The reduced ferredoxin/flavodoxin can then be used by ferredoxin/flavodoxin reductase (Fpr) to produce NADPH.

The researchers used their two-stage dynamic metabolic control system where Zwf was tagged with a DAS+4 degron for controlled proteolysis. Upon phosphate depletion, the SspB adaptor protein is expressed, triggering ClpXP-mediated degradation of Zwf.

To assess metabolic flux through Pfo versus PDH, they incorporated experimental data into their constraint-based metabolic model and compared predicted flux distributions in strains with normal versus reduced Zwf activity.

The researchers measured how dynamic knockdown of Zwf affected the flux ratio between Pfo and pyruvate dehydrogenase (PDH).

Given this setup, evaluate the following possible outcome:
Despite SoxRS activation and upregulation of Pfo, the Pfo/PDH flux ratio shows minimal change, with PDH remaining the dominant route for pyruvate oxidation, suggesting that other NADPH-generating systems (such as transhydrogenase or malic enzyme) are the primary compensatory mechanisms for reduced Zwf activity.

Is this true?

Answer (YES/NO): NO